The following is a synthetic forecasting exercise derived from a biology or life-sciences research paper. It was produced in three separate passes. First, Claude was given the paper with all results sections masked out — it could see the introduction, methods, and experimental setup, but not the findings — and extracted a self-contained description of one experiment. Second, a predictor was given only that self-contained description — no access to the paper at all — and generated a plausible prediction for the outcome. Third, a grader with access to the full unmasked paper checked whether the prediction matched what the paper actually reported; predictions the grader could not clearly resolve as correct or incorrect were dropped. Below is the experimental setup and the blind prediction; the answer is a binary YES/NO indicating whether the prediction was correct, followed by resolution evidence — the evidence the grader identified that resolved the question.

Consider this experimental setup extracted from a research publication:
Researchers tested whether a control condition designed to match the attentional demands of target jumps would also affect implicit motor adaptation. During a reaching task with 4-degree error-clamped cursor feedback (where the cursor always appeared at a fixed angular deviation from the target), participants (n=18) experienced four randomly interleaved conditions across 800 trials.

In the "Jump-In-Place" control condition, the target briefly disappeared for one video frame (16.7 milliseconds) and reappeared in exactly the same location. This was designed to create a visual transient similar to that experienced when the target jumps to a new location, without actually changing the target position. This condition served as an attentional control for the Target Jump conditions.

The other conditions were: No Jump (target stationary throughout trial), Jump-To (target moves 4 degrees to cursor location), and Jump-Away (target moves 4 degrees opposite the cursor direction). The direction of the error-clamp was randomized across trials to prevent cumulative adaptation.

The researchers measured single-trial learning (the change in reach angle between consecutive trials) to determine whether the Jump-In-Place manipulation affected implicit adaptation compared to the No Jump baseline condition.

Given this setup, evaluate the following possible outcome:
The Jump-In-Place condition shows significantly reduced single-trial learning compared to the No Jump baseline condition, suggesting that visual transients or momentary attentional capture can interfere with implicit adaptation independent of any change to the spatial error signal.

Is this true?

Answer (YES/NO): NO